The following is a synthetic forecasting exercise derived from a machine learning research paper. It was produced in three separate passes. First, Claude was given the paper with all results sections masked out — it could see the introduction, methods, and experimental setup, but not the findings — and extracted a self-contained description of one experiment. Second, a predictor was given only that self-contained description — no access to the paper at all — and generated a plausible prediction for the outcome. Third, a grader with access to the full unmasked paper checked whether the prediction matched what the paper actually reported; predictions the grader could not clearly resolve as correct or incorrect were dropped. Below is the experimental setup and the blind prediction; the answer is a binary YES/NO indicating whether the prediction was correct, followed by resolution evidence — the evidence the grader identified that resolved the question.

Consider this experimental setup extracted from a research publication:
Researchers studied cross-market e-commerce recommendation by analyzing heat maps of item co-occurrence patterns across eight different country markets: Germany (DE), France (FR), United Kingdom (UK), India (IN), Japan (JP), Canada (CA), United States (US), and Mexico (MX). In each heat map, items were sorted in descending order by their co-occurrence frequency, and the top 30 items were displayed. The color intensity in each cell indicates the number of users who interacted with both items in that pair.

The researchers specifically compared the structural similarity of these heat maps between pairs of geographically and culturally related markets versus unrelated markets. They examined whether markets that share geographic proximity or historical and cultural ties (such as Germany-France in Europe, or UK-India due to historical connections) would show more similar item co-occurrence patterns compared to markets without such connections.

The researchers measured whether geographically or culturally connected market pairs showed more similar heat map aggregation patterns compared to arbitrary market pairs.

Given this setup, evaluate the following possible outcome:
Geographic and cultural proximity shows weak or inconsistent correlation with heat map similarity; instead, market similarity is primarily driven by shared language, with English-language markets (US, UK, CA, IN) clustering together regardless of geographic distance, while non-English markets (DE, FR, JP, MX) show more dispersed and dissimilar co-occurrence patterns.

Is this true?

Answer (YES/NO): NO